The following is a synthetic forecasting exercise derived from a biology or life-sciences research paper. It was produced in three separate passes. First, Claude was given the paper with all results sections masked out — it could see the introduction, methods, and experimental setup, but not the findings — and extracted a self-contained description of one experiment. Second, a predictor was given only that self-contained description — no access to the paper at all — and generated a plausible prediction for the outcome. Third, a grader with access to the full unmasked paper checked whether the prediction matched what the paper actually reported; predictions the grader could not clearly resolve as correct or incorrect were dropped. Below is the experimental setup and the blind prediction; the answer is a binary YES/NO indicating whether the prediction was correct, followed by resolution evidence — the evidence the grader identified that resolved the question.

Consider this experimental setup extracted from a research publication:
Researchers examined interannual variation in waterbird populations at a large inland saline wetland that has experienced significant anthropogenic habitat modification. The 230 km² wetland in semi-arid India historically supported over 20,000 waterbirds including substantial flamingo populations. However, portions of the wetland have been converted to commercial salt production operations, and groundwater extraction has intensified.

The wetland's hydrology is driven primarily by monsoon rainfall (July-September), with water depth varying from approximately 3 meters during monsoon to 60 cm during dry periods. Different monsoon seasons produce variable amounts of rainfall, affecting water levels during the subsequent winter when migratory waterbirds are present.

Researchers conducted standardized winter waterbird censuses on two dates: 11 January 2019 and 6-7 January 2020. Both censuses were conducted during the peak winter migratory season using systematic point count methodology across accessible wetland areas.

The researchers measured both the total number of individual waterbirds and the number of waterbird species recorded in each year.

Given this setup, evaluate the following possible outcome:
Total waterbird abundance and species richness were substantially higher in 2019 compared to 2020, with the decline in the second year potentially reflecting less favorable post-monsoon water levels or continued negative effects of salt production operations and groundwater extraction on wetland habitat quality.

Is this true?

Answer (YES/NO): NO